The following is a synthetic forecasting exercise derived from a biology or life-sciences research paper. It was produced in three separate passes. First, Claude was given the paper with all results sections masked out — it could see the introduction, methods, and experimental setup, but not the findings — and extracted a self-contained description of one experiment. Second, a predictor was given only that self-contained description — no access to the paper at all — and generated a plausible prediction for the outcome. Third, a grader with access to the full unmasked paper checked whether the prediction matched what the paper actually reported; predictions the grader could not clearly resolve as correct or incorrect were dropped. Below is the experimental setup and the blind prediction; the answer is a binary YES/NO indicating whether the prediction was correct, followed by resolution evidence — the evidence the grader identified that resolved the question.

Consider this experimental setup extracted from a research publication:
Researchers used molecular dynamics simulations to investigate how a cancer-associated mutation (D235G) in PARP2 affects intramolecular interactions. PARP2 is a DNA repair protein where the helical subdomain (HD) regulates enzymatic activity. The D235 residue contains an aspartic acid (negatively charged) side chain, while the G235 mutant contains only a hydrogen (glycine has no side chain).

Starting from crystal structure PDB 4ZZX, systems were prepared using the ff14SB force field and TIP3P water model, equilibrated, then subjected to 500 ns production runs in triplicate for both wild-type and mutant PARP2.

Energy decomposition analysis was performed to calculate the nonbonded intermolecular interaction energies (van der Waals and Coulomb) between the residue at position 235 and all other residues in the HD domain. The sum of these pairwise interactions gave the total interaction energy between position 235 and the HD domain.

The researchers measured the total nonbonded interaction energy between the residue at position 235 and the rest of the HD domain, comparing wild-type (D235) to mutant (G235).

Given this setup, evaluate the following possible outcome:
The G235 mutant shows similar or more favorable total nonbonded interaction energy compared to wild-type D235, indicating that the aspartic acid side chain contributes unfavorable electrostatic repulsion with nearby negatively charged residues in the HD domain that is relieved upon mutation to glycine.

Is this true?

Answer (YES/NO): NO